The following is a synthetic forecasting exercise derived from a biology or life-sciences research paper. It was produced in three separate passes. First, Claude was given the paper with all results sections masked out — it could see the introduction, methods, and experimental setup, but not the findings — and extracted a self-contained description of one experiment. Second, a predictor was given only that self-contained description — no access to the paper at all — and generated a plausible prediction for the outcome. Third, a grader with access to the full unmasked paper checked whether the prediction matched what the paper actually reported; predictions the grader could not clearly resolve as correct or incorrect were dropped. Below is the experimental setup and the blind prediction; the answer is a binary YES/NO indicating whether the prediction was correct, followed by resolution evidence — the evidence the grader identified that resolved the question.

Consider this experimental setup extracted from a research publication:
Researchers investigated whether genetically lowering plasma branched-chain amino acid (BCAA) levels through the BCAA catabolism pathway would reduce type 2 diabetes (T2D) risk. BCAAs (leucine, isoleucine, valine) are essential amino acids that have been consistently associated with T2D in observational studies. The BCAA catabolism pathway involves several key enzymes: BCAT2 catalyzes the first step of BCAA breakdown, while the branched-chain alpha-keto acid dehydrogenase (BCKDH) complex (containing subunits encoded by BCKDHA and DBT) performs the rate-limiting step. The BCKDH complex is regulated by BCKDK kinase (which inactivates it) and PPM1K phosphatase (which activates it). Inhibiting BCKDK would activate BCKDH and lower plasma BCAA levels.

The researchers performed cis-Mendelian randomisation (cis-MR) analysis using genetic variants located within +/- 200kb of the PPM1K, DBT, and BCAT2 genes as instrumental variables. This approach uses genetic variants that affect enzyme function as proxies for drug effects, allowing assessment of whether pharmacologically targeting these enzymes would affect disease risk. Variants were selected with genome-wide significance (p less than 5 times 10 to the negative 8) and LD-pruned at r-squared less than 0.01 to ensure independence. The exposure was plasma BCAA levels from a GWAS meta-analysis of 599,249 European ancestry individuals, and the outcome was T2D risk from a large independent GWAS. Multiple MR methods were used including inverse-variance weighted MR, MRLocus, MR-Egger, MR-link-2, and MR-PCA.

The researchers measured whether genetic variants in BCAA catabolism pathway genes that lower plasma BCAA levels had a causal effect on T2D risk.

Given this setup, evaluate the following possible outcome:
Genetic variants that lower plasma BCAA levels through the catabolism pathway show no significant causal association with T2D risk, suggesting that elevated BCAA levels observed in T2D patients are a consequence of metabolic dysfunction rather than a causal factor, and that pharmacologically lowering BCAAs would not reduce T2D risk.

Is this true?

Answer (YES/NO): YES